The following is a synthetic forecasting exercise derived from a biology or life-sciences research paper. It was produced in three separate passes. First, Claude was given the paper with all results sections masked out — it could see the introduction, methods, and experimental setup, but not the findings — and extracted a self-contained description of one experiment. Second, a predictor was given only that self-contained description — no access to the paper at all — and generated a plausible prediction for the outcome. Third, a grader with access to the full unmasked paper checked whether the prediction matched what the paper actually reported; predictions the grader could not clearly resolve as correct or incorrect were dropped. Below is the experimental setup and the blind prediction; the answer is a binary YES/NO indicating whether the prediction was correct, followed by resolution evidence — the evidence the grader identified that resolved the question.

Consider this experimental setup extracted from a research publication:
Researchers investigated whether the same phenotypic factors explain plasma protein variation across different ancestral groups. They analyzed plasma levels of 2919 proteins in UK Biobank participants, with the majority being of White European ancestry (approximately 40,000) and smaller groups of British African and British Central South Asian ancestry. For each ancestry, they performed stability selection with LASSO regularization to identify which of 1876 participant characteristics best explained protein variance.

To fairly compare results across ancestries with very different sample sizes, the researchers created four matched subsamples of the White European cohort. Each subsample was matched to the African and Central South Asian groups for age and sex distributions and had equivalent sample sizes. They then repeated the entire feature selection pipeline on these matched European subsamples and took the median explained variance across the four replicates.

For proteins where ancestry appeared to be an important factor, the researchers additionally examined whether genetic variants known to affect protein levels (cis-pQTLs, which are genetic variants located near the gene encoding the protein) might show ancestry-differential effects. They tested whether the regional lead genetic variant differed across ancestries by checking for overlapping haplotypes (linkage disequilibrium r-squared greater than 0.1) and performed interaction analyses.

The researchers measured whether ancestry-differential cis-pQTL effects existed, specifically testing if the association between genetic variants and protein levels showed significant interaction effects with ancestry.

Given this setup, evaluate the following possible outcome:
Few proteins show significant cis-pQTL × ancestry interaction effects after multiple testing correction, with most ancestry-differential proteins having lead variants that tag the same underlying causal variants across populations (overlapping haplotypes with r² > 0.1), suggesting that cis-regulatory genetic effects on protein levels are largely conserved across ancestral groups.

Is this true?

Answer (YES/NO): NO